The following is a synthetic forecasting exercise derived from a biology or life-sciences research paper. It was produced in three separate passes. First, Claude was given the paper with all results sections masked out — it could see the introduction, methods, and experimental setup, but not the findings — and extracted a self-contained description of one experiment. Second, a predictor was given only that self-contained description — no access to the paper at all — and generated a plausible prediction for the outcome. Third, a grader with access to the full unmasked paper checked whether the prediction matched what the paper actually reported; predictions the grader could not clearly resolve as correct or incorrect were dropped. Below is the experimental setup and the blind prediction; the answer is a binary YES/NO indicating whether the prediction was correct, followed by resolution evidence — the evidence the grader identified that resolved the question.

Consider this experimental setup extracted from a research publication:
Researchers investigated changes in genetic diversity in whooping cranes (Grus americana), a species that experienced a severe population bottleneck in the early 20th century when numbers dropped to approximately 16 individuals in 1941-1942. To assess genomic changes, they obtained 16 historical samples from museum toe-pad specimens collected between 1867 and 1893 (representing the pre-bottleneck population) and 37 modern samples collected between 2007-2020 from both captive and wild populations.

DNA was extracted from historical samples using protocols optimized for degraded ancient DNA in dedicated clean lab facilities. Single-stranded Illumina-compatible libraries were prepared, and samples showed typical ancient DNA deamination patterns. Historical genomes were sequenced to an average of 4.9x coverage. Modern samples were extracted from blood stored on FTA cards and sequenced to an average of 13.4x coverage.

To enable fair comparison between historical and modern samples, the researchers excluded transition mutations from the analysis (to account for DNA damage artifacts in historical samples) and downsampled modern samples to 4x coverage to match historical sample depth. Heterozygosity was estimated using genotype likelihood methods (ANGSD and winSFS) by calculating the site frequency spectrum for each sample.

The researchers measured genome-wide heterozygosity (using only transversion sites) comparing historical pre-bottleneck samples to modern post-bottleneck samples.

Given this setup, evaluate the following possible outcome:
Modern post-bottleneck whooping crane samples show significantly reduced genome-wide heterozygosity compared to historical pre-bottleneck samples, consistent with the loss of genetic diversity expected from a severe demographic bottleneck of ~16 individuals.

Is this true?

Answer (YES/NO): YES